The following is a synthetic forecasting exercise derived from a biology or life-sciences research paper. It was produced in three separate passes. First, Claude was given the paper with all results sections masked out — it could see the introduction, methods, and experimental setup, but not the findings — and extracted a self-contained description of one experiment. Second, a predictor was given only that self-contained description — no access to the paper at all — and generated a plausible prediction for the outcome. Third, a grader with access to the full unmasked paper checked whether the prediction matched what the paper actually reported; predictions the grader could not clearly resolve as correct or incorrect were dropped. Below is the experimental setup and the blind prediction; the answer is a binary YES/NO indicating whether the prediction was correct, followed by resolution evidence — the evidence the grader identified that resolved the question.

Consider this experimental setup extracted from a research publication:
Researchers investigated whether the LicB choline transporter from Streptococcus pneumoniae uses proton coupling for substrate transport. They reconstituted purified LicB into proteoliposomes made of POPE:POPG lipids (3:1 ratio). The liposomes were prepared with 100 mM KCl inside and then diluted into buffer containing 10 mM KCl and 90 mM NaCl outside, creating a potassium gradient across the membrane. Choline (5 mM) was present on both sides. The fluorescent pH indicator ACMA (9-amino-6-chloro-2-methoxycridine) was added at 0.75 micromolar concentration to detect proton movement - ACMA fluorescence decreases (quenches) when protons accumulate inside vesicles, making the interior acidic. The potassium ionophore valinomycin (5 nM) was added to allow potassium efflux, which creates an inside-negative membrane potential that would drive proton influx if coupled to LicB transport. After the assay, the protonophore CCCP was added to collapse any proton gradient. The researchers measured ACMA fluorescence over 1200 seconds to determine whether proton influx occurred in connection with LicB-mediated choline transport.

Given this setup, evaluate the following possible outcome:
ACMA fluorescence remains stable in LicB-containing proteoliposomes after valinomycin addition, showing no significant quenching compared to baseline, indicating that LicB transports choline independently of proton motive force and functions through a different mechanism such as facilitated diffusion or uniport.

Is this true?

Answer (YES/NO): NO